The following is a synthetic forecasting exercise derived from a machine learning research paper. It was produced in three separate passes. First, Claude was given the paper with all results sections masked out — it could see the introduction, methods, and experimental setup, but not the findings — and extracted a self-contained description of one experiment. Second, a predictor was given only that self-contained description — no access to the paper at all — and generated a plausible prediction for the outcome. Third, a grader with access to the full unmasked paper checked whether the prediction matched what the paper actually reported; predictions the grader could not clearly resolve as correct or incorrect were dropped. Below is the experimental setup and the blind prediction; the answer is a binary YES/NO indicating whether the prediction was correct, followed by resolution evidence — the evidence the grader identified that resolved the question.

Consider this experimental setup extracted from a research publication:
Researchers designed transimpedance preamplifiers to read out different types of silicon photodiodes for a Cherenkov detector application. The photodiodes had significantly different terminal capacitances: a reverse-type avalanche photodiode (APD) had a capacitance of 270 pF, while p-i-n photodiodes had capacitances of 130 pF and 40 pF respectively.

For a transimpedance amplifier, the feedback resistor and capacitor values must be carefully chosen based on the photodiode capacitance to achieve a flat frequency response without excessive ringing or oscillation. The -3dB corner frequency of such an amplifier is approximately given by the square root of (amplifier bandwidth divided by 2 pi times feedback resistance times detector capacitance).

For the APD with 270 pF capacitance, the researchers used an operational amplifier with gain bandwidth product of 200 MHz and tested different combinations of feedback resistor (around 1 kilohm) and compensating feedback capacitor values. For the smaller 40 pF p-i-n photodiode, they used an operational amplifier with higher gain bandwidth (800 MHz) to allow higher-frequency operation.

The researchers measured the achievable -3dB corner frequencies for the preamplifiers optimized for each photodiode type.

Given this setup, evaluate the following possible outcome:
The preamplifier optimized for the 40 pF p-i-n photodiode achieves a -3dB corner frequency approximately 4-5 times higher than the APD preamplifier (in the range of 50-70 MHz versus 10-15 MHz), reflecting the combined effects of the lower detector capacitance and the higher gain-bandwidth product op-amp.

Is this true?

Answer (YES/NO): NO